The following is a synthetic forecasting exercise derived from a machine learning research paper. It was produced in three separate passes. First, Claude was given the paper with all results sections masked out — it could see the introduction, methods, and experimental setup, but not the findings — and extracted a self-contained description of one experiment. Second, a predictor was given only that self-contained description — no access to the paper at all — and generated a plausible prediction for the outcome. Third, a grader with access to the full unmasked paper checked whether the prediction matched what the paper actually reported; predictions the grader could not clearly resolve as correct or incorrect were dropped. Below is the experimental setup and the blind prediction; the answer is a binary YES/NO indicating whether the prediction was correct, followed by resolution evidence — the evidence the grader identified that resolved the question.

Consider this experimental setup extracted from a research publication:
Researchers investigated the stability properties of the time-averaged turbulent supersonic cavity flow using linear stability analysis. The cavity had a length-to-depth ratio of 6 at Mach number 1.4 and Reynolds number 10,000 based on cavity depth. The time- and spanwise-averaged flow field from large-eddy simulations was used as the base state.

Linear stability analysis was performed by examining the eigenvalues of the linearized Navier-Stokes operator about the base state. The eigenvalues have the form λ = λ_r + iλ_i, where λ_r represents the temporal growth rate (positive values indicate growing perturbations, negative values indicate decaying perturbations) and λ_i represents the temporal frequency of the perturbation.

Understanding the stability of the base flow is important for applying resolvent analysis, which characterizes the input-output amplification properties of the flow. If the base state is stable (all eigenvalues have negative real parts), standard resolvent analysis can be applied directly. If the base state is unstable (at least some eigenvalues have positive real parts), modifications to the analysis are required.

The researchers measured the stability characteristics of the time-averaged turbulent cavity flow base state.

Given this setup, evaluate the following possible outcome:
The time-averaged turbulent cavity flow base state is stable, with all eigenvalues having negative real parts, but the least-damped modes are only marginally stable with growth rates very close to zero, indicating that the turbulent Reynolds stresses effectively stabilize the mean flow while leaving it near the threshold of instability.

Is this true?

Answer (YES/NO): NO